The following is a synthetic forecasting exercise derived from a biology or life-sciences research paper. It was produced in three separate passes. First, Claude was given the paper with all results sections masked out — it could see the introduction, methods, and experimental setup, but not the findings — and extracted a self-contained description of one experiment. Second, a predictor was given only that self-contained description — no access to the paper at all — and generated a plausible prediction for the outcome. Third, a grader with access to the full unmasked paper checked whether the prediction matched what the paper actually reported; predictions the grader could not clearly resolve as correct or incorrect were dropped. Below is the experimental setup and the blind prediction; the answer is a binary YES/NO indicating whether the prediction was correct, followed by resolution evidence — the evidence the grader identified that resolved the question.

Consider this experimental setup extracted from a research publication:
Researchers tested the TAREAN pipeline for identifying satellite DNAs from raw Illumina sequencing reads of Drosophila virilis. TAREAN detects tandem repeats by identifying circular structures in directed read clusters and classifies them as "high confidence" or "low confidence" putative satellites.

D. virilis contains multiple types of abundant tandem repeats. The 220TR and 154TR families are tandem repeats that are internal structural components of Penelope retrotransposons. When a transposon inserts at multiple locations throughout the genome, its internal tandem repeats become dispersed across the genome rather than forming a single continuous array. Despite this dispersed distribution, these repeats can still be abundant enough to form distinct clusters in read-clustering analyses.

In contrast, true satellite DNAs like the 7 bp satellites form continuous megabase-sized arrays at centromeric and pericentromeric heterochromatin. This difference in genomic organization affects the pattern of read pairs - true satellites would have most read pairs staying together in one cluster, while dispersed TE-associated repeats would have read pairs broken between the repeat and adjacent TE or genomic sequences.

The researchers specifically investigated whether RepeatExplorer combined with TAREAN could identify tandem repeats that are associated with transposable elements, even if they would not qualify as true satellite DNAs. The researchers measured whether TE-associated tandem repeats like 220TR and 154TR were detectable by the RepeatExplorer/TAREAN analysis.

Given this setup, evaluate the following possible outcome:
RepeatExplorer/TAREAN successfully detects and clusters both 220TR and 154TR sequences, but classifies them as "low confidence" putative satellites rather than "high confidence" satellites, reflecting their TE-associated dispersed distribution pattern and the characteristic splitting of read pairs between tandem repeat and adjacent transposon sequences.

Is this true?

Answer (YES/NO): NO